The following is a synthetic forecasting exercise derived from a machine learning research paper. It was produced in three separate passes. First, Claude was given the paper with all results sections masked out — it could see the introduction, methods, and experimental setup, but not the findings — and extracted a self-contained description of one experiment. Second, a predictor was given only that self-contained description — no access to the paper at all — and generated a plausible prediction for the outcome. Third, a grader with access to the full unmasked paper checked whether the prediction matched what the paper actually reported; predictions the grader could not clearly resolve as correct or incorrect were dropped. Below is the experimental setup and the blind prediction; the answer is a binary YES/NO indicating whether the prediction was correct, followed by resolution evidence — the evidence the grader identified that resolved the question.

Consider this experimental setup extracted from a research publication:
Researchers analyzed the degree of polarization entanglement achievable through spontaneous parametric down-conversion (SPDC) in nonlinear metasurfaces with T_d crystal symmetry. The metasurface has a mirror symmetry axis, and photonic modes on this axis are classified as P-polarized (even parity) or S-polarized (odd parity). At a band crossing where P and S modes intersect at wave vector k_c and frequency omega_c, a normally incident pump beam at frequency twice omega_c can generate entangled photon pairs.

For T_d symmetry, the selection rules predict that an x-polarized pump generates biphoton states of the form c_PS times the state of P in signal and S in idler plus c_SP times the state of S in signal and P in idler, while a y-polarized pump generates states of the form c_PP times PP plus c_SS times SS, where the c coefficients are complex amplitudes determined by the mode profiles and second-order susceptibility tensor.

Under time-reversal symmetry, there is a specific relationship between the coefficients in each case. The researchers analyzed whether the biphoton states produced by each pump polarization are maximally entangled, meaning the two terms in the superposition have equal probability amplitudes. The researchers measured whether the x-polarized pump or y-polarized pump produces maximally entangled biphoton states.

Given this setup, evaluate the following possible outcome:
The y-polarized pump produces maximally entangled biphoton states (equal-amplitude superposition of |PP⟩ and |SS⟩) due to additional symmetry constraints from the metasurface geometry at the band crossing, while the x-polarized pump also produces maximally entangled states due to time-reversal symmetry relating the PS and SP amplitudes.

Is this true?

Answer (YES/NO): NO